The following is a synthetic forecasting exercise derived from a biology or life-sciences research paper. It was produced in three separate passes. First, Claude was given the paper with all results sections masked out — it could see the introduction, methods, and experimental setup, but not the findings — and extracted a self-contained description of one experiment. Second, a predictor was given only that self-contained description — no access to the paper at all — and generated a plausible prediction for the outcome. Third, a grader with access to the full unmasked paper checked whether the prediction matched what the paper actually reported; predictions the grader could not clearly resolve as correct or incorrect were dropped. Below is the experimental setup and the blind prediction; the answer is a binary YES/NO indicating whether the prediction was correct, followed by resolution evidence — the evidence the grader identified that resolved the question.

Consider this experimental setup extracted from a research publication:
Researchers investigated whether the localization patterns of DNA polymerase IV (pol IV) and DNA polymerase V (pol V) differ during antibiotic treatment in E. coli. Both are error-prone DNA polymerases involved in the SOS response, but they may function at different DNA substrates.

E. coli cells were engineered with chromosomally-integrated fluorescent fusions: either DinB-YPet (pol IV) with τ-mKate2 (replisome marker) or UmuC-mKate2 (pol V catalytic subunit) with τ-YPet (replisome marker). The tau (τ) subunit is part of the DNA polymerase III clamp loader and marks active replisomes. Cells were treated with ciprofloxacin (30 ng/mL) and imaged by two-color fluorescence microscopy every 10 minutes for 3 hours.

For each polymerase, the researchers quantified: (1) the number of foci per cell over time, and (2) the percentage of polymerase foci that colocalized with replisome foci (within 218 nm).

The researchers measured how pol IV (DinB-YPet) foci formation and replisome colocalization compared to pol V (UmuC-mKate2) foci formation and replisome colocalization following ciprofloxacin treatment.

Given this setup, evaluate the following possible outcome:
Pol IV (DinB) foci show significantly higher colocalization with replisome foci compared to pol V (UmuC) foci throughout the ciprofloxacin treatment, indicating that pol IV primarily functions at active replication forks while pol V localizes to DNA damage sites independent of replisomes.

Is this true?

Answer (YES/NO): NO